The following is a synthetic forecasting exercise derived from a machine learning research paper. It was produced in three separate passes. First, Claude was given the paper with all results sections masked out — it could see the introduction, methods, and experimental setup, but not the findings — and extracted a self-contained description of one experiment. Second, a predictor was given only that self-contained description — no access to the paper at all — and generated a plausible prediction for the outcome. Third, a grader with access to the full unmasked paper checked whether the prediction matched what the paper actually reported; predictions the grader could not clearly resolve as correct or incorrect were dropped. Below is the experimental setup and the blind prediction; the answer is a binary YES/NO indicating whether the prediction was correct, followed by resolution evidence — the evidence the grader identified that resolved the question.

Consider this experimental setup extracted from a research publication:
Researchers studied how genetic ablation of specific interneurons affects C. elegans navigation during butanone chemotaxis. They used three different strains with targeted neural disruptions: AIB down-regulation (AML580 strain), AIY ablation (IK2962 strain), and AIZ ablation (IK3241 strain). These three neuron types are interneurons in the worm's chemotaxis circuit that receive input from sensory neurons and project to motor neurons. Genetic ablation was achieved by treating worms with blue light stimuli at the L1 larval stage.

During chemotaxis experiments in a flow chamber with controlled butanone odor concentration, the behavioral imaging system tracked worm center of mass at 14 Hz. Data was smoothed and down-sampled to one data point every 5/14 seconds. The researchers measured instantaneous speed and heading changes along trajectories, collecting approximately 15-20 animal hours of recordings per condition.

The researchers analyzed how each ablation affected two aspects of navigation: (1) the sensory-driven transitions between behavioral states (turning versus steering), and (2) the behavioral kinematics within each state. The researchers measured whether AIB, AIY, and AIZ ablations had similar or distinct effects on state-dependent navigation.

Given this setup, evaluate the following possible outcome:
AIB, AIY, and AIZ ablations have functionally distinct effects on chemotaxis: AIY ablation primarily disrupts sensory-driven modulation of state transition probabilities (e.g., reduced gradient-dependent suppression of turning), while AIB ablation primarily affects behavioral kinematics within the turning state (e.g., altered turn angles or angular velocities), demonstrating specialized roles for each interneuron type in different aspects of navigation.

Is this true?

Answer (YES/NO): NO